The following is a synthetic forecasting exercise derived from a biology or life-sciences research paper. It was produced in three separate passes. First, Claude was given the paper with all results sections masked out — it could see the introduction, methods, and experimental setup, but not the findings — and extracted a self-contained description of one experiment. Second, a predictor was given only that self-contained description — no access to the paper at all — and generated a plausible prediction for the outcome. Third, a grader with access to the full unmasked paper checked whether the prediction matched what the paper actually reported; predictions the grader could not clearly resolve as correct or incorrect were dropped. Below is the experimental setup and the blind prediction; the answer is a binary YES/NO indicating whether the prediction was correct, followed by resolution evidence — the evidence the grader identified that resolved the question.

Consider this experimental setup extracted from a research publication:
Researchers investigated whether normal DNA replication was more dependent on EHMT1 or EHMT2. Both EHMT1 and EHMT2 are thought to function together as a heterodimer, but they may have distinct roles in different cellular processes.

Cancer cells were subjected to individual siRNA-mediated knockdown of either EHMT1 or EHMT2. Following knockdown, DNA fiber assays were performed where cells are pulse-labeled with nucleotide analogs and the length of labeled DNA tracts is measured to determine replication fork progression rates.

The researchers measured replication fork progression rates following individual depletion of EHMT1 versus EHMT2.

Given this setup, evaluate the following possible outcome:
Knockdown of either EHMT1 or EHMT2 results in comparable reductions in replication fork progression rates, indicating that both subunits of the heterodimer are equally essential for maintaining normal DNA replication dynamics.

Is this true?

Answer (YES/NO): NO